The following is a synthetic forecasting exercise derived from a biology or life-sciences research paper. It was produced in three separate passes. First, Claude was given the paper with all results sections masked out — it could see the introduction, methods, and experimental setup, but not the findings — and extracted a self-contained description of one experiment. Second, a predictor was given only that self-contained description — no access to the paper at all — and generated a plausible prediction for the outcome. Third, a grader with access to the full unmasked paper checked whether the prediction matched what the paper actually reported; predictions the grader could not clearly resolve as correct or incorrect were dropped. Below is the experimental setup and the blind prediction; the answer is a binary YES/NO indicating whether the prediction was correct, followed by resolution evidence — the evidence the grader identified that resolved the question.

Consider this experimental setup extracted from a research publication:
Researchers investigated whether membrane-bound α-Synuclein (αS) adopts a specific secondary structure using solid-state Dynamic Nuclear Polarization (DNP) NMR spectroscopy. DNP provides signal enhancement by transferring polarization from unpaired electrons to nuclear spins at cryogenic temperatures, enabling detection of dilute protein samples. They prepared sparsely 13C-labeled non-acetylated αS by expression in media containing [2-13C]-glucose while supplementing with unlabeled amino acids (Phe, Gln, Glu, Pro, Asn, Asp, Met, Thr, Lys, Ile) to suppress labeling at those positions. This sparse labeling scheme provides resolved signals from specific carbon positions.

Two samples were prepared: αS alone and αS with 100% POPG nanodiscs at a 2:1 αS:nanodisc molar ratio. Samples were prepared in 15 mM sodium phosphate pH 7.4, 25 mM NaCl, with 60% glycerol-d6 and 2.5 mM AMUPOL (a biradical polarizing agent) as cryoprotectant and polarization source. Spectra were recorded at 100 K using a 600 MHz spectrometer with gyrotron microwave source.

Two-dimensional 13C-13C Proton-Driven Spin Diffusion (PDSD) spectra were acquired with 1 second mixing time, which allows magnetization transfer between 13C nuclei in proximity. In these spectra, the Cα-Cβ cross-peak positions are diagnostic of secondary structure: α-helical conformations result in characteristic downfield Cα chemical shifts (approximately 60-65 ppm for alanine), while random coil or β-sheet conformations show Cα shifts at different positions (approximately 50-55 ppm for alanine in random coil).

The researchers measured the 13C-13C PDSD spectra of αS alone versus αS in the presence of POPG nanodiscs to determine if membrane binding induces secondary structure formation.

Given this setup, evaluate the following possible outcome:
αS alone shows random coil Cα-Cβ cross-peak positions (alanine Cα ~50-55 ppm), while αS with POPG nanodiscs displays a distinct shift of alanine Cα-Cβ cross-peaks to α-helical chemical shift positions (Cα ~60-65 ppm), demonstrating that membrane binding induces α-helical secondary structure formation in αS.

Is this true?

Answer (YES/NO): NO